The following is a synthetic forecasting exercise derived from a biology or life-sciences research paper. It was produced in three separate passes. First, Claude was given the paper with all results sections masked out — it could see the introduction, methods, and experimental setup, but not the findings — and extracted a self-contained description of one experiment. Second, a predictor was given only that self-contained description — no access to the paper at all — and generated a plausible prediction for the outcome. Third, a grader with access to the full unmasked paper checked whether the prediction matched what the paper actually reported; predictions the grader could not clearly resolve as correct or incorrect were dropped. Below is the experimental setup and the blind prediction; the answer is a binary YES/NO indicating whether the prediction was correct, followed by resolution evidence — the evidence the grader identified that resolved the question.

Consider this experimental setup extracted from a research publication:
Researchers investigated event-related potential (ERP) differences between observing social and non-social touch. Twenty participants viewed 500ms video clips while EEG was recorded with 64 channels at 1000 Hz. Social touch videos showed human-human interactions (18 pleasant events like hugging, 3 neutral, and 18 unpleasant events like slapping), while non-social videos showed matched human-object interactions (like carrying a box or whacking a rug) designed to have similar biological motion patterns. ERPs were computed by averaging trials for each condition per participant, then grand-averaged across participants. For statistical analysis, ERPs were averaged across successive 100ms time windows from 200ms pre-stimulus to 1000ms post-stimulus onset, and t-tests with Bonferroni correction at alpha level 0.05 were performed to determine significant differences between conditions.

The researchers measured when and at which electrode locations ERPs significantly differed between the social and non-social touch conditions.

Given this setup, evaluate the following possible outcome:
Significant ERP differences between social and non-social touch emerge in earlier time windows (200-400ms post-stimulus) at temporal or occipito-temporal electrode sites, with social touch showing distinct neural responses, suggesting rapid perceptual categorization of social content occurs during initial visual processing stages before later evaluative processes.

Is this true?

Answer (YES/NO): NO